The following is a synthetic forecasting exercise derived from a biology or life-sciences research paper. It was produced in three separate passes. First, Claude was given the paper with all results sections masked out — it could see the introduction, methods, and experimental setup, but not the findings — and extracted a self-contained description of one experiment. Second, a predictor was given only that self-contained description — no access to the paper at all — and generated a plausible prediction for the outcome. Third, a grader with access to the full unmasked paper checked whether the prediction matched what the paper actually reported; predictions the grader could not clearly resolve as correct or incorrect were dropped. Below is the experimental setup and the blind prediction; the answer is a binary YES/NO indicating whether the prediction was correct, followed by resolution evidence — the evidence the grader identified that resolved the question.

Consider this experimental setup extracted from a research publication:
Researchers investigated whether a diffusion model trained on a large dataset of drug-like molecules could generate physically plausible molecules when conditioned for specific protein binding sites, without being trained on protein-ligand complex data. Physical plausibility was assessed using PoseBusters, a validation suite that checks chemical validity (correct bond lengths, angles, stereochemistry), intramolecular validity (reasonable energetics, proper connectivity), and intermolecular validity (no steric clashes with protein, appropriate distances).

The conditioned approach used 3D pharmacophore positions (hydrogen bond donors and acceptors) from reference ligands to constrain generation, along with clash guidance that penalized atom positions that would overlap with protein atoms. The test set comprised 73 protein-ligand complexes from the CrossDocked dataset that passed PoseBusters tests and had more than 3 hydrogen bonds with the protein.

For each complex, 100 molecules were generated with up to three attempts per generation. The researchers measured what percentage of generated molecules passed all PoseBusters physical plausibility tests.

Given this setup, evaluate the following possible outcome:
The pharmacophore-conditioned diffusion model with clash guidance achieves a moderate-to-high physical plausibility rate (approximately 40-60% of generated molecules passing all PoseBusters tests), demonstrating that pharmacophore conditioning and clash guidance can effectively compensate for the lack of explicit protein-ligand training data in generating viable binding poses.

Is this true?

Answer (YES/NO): YES